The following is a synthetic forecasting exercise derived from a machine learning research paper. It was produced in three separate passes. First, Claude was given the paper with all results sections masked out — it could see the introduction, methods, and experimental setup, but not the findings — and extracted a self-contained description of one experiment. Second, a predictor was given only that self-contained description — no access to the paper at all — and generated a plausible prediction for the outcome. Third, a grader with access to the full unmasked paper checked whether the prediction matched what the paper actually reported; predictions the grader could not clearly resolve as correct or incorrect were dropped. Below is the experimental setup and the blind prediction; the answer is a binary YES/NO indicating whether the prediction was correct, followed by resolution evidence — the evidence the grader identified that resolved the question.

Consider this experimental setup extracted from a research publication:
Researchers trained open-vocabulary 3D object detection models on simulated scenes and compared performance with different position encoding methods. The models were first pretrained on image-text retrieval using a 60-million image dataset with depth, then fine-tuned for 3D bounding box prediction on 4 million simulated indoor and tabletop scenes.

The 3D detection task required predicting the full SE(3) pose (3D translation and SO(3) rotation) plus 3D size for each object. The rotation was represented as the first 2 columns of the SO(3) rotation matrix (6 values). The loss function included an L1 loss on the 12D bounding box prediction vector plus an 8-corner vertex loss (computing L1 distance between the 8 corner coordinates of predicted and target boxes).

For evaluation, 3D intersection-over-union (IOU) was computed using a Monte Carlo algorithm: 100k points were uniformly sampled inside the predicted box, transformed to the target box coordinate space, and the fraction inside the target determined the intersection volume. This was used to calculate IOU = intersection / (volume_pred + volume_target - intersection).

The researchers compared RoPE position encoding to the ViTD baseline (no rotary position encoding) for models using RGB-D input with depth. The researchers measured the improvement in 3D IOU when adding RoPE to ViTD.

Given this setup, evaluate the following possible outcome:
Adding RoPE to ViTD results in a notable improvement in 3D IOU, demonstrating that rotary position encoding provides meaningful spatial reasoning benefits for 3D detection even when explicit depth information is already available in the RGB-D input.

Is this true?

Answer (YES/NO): YES